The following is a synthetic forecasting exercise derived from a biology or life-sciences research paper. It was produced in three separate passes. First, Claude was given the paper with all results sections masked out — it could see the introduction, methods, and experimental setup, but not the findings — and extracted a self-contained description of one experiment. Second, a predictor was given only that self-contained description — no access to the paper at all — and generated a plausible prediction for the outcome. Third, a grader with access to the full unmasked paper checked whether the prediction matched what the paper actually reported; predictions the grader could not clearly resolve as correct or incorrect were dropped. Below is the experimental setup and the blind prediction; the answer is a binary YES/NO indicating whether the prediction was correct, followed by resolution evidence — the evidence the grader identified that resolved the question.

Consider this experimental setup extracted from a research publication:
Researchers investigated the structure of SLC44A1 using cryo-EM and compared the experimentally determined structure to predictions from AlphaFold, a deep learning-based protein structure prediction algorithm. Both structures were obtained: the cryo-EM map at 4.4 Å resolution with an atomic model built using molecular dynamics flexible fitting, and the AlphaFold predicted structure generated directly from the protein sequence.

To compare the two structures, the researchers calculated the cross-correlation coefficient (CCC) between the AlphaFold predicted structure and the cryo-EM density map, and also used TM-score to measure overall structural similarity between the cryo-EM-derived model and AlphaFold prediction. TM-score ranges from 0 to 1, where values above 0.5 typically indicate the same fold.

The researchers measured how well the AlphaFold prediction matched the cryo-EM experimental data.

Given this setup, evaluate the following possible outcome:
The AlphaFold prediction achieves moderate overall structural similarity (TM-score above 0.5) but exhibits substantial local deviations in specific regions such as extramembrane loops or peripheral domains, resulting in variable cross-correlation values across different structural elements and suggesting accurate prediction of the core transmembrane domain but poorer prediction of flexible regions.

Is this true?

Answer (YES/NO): NO